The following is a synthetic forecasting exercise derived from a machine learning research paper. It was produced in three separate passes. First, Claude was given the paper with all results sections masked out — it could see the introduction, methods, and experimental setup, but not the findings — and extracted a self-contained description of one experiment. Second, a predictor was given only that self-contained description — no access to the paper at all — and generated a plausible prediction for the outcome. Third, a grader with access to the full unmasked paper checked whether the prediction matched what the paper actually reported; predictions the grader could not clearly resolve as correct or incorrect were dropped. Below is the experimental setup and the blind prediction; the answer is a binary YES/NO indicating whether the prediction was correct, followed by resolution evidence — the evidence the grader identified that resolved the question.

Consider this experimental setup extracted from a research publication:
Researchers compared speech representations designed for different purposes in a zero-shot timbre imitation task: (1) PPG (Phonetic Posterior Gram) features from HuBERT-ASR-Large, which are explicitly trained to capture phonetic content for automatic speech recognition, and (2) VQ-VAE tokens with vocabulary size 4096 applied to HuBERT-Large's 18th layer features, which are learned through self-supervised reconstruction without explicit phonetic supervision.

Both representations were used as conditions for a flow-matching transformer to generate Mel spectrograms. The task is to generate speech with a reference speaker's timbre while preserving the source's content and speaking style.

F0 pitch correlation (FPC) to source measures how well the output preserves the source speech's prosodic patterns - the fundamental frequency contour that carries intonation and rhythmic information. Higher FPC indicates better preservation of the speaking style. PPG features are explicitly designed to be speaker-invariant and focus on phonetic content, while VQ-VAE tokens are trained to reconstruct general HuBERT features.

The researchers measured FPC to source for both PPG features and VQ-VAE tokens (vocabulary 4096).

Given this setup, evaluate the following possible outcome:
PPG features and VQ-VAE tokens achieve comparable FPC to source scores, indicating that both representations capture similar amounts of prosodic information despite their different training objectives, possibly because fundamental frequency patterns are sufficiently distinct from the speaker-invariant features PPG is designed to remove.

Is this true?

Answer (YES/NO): NO